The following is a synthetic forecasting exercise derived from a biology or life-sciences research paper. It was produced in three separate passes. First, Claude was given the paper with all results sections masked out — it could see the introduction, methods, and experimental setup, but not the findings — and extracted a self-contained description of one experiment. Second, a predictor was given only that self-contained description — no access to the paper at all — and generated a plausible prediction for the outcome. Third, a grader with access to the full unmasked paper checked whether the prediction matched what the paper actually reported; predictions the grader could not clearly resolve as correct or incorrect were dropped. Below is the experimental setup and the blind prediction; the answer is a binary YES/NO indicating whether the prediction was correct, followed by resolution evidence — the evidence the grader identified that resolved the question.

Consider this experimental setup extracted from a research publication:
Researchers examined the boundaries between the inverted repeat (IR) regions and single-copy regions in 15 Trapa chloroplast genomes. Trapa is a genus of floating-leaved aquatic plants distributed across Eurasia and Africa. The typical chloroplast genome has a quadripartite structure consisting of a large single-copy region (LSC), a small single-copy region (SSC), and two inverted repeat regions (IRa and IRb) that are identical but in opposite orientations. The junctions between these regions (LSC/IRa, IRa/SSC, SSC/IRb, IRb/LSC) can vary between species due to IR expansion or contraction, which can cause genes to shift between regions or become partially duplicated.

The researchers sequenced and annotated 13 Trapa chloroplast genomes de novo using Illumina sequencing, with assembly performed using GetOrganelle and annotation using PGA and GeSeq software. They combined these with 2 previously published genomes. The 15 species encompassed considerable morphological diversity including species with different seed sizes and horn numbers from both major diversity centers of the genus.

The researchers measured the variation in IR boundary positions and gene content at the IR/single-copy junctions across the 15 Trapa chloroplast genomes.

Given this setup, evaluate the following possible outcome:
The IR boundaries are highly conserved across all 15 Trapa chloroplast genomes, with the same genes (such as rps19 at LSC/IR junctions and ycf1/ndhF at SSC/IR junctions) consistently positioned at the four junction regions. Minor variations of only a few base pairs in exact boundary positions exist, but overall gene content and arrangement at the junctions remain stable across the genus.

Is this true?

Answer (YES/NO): YES